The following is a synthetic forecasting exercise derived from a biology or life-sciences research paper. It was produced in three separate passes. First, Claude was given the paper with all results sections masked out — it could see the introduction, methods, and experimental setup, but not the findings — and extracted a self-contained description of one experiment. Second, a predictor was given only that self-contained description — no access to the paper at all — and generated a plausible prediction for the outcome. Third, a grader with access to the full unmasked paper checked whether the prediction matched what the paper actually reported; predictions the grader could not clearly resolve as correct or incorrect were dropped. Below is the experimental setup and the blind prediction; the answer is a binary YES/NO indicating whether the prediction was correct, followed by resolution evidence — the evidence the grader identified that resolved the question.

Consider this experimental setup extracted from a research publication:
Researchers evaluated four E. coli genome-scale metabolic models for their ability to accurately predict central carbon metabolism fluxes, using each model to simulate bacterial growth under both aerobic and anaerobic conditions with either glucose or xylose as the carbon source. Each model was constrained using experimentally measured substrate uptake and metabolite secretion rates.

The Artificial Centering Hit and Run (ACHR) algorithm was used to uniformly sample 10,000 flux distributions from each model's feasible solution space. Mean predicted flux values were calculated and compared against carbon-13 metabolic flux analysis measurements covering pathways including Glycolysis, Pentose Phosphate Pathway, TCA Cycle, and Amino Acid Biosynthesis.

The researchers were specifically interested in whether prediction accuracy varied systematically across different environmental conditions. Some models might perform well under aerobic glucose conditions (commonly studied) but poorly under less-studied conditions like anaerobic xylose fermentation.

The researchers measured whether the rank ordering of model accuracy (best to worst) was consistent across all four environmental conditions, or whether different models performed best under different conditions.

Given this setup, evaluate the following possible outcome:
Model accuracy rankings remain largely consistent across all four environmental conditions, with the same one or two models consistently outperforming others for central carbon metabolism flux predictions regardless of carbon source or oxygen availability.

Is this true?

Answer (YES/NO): YES